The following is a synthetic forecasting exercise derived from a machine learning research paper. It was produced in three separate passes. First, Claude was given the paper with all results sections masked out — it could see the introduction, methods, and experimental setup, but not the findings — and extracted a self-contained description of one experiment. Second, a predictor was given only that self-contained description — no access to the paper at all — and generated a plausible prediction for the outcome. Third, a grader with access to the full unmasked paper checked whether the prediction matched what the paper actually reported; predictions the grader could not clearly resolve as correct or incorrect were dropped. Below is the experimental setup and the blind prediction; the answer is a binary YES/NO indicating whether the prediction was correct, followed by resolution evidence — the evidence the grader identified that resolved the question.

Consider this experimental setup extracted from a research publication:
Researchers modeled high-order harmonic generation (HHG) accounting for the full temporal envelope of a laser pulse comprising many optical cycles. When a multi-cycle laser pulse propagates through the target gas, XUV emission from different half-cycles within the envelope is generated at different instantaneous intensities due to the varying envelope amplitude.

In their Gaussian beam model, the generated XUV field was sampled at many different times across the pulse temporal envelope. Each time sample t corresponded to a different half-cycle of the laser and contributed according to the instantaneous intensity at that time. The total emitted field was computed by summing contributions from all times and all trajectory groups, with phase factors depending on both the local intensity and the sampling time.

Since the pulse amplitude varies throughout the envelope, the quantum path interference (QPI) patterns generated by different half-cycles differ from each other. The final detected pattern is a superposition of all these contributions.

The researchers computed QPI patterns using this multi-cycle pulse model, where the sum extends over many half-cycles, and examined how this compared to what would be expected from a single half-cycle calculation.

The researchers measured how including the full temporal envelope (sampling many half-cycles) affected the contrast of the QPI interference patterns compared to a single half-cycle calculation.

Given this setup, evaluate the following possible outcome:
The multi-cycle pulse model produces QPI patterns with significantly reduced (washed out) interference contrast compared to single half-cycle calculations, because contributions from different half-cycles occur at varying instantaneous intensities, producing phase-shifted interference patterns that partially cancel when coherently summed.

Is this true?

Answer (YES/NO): YES